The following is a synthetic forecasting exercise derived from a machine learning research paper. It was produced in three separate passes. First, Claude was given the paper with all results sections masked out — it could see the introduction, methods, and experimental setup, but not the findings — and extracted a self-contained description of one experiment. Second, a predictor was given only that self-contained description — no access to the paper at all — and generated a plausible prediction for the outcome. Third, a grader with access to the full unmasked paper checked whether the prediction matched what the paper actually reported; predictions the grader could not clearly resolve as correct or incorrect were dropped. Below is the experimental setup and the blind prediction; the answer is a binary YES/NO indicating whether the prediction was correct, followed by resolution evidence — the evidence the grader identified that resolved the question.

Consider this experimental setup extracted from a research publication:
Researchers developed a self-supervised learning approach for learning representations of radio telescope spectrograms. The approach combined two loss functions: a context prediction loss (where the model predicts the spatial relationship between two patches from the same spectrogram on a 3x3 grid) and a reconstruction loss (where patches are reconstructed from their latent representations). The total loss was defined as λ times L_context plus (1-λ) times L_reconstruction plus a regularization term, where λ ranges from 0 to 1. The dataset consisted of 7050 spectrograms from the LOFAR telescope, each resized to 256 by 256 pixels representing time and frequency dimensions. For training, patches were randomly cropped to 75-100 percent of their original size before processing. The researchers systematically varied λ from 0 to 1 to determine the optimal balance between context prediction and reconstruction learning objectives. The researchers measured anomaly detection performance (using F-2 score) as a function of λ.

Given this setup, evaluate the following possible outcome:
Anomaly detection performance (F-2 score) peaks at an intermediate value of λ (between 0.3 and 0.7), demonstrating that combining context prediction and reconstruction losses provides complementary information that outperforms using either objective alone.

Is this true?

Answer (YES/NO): YES